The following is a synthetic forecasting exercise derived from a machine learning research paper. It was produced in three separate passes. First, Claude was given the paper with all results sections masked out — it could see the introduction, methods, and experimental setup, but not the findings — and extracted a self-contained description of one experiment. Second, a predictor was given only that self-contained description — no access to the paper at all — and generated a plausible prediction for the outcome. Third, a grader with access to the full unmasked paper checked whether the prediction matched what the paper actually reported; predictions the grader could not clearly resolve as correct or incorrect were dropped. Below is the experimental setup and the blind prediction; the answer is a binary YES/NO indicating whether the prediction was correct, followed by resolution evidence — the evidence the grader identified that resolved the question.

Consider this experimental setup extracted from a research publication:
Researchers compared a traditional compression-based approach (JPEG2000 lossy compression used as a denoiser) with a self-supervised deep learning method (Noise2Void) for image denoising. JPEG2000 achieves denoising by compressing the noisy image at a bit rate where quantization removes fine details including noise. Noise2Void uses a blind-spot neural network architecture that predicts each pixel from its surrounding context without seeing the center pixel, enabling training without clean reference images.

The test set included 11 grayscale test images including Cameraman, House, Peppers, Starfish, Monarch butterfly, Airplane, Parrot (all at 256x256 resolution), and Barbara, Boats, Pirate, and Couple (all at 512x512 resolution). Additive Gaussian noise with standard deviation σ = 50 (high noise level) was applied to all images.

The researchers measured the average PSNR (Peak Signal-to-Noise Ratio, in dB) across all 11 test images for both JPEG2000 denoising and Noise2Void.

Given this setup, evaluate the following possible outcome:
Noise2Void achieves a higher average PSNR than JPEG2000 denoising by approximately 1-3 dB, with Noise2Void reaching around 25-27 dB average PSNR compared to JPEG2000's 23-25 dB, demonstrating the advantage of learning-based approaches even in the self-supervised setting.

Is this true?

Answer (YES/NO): NO